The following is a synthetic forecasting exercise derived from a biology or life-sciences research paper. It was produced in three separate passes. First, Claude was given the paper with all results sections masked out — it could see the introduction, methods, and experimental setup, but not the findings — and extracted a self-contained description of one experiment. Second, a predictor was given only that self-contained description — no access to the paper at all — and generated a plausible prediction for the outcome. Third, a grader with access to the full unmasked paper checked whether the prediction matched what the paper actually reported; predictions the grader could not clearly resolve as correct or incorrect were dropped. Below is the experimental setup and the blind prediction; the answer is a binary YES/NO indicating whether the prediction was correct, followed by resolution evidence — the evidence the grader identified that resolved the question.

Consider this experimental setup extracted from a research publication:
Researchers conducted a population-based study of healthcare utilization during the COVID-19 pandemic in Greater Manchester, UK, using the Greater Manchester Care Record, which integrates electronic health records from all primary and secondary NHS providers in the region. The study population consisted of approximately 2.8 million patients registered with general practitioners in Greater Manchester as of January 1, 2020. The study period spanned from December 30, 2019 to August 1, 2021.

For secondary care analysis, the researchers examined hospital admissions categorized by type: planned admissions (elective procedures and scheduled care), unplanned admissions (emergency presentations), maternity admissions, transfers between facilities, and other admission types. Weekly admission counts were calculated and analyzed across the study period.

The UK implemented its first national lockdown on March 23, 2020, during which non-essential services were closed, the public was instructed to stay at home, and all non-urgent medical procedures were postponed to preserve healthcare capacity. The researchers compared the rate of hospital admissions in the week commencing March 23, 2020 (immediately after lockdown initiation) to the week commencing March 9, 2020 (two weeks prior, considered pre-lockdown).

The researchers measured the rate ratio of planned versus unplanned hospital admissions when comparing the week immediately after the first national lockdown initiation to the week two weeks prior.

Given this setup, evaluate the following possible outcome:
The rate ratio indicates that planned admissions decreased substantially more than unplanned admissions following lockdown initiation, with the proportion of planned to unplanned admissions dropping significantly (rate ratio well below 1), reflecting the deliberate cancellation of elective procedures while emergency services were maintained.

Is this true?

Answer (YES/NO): NO